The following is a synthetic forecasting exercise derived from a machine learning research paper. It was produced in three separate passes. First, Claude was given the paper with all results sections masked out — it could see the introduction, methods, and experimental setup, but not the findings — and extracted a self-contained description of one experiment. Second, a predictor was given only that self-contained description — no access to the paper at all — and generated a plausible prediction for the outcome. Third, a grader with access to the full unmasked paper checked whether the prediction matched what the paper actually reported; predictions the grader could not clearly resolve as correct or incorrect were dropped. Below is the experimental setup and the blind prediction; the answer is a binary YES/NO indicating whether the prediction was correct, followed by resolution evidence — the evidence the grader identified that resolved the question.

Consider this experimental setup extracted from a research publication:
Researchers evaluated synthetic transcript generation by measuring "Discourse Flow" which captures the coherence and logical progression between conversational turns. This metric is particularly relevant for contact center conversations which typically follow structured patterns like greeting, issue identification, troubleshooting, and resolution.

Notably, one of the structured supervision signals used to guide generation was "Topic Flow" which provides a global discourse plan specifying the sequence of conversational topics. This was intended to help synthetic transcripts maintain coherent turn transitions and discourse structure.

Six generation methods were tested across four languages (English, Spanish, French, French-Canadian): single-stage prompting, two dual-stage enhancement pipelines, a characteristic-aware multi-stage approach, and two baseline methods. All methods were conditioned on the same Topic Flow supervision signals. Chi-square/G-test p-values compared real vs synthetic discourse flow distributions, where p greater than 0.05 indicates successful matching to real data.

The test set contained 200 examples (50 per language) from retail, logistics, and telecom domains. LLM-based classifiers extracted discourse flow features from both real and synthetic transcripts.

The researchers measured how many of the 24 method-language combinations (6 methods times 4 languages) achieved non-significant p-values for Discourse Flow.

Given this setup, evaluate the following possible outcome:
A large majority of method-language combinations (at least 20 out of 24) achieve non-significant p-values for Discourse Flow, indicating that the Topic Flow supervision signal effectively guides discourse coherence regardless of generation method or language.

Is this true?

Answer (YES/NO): NO